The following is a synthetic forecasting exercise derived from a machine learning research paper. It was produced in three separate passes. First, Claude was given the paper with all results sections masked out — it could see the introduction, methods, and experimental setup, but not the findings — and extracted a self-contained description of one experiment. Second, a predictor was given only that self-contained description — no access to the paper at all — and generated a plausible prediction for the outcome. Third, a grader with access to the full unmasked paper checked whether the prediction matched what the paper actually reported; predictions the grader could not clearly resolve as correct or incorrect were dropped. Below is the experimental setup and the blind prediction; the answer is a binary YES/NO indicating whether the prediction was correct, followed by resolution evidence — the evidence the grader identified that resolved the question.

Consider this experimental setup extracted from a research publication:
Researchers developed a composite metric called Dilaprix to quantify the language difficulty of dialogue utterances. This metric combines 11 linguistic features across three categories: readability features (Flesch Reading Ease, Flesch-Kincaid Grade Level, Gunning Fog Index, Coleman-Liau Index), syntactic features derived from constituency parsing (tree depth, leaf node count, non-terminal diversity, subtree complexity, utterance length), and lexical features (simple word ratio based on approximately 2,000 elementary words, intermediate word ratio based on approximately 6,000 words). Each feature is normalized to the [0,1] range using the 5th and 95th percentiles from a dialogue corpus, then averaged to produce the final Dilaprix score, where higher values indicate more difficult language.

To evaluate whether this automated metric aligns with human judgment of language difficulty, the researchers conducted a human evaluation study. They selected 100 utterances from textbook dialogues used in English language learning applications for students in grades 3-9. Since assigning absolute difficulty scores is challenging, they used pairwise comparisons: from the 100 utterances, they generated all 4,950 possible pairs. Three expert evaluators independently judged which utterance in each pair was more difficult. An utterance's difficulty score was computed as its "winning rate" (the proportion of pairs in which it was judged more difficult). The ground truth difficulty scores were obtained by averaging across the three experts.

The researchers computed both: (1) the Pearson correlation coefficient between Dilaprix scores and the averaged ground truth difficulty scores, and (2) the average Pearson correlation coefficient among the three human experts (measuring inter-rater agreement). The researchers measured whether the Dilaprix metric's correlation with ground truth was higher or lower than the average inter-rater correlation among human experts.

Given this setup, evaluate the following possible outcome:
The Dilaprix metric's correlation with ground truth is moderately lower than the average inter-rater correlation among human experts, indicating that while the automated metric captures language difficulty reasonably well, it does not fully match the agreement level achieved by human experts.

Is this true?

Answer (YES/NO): NO